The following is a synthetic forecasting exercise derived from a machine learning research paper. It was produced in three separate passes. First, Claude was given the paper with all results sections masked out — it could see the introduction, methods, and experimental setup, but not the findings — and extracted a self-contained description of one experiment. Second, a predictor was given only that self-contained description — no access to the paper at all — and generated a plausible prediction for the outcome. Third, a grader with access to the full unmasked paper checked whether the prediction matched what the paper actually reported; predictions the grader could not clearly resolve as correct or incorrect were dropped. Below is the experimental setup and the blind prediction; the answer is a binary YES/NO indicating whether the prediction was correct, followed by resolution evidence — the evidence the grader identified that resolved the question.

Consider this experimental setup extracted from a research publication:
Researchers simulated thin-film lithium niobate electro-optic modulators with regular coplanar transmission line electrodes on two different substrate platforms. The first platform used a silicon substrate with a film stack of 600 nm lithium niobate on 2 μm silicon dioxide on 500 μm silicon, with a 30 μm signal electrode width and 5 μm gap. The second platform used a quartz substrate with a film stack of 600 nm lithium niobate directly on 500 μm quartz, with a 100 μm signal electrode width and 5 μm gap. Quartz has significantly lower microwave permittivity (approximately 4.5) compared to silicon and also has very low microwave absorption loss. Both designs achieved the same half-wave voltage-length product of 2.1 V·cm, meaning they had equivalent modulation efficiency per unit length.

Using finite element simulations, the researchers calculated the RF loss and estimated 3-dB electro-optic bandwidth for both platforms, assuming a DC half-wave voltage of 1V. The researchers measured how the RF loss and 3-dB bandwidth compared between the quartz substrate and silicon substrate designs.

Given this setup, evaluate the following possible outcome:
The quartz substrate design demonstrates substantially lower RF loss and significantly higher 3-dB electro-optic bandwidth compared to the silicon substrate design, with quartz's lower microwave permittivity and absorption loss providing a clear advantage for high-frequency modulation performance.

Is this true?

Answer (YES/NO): NO